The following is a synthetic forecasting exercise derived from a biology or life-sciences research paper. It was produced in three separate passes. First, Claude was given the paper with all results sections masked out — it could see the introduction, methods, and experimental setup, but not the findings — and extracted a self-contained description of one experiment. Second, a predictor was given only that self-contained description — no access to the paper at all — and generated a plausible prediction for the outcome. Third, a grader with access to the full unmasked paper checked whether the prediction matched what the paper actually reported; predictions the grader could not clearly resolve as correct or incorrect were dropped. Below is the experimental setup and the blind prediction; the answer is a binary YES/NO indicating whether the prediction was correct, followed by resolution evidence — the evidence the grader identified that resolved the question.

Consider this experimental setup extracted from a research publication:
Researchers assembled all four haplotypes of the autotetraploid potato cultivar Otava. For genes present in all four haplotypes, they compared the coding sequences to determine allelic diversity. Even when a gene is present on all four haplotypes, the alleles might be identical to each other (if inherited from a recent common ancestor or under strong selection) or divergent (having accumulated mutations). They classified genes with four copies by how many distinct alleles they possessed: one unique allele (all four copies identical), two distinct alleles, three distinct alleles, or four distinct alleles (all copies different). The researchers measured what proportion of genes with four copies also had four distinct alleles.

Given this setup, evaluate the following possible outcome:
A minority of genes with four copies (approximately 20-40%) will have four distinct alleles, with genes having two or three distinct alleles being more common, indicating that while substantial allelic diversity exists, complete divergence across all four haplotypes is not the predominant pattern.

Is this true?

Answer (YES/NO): NO